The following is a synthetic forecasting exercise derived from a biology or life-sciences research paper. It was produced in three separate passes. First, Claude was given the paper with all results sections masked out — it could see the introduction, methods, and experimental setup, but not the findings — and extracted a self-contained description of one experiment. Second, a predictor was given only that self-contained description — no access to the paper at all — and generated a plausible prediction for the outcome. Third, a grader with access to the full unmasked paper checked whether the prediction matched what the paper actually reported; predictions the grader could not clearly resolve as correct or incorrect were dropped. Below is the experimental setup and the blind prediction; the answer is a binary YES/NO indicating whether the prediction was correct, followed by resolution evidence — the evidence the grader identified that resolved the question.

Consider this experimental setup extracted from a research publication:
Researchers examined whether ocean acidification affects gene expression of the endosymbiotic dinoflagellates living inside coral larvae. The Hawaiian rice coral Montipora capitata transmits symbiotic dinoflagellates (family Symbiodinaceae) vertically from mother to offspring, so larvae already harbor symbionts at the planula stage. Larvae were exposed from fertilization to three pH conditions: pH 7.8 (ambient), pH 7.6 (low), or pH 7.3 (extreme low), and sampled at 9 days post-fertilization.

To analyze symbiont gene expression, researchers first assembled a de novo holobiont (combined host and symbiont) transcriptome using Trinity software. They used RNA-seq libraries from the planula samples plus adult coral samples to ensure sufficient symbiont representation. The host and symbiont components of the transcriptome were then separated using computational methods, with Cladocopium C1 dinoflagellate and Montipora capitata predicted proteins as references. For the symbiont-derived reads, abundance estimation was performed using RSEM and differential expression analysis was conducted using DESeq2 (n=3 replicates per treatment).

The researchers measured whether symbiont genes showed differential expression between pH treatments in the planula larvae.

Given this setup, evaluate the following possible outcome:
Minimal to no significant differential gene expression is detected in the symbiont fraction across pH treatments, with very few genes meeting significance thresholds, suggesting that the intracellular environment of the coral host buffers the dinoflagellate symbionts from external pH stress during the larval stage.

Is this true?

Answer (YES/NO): YES